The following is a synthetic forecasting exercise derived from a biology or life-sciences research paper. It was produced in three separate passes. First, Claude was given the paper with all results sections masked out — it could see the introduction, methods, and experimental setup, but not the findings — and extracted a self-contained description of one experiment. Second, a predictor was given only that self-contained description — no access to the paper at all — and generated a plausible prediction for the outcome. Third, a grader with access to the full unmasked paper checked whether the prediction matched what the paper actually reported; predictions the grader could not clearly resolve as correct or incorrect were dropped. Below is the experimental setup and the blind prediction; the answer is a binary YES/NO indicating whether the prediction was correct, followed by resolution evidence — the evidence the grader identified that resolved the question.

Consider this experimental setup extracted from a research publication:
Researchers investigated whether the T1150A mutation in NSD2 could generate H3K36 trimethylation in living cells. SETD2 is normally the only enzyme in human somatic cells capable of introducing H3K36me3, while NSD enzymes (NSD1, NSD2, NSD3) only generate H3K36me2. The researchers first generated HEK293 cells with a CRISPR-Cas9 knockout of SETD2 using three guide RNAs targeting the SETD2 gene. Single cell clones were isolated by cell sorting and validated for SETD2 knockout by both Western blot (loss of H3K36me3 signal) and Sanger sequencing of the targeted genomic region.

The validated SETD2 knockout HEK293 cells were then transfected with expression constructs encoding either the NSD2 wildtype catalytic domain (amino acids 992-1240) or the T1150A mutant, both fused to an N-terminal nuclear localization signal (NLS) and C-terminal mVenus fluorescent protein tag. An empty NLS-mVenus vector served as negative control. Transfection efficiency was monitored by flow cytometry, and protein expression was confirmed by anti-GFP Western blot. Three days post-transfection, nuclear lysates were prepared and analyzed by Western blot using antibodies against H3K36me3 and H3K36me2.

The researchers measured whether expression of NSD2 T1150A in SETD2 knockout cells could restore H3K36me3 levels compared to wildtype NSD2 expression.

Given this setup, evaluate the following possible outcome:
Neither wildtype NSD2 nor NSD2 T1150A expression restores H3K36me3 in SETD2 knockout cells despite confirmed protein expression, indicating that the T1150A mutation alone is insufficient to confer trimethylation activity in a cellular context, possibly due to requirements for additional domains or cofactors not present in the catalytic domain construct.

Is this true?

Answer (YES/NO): NO